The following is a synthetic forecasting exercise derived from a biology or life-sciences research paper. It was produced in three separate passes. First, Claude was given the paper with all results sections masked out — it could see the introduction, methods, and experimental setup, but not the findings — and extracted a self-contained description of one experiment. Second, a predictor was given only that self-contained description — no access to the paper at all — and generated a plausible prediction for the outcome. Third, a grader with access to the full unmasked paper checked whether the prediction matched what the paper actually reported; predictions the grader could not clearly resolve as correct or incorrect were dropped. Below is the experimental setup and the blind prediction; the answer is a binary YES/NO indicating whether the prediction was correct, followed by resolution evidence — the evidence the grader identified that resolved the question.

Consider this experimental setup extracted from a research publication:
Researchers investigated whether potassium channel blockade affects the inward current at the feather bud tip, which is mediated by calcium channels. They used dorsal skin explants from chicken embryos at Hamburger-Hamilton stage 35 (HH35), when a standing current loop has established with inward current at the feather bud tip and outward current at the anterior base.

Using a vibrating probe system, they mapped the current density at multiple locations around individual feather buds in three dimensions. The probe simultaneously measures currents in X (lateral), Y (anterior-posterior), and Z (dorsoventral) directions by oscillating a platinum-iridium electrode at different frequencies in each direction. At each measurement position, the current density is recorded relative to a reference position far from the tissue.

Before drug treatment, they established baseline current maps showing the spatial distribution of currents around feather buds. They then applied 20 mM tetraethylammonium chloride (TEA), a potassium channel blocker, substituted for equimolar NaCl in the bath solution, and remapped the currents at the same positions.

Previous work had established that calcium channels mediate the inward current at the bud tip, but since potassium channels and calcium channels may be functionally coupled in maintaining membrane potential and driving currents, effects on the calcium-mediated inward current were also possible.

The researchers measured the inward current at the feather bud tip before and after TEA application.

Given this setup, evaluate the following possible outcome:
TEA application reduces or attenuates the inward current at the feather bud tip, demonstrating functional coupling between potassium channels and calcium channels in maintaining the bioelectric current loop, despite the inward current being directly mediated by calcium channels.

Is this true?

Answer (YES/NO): NO